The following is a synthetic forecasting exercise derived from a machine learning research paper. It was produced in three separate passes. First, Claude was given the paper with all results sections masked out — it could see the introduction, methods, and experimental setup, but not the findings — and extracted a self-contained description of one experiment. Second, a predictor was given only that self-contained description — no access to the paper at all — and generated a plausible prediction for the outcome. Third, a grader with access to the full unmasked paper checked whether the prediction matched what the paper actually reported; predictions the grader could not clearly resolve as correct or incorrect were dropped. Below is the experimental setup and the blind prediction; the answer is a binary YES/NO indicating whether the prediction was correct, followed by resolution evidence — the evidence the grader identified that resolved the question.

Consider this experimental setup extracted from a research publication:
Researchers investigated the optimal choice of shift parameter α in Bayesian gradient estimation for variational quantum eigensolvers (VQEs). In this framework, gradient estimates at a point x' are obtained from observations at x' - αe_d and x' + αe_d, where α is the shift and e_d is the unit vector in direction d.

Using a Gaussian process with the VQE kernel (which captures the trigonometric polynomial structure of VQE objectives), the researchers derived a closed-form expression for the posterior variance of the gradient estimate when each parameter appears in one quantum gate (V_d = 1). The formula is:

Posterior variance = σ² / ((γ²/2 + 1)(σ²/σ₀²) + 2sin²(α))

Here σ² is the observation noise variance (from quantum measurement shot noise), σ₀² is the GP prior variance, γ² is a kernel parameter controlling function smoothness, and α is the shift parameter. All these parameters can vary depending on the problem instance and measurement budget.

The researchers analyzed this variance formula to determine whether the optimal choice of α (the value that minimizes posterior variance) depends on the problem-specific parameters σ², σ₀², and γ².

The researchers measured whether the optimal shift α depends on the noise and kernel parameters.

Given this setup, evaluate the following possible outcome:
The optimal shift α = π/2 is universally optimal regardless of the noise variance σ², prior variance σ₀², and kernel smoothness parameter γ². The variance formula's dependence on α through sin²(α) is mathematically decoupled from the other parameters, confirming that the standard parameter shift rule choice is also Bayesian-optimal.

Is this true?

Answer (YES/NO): YES